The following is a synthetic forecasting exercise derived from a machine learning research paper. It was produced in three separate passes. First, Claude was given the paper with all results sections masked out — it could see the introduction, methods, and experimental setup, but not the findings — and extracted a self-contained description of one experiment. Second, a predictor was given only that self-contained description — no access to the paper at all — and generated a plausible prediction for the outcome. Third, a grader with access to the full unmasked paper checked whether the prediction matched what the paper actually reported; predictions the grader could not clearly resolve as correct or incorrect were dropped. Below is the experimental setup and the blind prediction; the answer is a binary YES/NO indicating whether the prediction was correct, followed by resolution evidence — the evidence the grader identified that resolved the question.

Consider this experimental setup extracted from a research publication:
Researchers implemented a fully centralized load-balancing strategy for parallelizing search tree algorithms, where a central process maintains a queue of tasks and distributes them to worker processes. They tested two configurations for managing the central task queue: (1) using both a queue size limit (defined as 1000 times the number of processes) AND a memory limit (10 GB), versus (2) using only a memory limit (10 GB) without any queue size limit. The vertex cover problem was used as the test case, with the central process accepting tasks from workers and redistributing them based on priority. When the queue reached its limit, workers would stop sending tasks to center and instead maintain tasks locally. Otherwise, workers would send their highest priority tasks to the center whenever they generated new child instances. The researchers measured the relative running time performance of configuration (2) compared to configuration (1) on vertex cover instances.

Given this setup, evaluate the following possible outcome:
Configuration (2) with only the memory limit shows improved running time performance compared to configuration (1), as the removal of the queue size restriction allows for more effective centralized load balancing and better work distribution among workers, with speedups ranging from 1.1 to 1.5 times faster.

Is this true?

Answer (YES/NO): NO